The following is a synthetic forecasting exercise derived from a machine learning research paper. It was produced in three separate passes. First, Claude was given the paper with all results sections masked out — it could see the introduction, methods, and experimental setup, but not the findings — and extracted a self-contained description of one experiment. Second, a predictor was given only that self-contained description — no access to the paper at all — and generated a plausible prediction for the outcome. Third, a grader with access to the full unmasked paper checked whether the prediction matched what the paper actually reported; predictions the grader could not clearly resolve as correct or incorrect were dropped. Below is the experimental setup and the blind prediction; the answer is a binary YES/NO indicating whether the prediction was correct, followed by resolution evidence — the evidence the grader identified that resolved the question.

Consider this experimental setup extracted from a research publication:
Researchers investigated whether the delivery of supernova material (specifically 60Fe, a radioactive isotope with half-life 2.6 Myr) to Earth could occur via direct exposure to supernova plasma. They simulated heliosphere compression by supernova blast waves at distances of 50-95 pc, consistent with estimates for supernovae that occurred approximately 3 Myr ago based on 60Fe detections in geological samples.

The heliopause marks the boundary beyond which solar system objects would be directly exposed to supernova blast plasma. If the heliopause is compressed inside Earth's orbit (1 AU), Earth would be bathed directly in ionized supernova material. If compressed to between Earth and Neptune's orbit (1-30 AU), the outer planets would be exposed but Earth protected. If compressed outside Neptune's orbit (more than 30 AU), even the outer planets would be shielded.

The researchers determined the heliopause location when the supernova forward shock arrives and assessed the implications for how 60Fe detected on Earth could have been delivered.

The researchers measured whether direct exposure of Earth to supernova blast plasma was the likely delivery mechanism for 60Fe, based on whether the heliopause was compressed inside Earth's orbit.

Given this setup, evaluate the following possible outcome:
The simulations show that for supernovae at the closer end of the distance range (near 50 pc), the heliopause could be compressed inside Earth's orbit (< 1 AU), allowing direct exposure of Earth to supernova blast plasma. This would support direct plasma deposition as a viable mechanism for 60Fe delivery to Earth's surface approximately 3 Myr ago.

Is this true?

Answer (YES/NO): NO